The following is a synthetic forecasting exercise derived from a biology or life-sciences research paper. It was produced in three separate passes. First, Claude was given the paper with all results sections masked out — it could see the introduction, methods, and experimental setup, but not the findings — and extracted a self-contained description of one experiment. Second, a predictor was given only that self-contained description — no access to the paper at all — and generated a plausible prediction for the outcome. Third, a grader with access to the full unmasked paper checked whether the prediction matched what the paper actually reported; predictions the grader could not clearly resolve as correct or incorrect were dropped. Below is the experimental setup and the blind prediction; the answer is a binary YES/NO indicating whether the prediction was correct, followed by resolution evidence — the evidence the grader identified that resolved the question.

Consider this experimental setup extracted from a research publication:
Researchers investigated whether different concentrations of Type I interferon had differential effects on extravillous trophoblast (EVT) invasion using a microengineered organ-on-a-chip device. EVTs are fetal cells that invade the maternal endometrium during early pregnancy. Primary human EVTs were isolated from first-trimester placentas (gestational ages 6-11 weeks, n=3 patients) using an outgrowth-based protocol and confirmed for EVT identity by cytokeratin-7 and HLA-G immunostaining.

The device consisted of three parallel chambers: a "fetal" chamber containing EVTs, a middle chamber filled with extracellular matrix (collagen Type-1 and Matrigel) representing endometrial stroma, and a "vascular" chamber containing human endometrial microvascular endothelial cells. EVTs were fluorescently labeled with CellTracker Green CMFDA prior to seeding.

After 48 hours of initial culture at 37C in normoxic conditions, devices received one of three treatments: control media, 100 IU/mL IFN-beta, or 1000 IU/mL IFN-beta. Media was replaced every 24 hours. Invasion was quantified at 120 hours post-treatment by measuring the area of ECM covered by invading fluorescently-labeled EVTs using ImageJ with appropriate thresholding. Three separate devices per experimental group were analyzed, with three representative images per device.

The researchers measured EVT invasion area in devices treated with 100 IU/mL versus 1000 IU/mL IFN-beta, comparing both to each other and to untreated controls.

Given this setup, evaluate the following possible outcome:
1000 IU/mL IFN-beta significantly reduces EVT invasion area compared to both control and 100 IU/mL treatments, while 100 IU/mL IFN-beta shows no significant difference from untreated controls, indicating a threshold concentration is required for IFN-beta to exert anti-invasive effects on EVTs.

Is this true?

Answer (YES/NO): NO